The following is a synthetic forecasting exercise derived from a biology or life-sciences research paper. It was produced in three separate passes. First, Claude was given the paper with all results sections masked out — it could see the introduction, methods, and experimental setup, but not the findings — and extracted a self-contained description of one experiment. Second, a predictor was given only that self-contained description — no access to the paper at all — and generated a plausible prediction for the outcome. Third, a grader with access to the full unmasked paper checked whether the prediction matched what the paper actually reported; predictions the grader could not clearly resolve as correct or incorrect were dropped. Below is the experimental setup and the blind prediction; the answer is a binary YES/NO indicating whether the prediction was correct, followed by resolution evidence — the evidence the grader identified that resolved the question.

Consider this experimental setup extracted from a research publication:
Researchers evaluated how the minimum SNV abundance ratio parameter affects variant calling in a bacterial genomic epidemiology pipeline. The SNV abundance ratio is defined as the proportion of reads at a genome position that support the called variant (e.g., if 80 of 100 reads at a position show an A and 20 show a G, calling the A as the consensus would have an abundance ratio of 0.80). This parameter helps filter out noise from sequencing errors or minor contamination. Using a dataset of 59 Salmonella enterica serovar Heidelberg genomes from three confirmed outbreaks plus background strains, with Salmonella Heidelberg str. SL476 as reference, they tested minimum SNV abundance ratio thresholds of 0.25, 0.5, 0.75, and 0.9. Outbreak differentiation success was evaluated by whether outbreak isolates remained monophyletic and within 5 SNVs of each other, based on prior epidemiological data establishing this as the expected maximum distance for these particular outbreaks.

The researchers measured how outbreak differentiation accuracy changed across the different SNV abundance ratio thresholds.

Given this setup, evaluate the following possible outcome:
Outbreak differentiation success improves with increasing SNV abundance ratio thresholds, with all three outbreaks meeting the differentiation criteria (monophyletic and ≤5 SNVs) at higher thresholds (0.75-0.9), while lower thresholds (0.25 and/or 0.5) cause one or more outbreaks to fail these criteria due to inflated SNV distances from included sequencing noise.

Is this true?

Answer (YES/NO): YES